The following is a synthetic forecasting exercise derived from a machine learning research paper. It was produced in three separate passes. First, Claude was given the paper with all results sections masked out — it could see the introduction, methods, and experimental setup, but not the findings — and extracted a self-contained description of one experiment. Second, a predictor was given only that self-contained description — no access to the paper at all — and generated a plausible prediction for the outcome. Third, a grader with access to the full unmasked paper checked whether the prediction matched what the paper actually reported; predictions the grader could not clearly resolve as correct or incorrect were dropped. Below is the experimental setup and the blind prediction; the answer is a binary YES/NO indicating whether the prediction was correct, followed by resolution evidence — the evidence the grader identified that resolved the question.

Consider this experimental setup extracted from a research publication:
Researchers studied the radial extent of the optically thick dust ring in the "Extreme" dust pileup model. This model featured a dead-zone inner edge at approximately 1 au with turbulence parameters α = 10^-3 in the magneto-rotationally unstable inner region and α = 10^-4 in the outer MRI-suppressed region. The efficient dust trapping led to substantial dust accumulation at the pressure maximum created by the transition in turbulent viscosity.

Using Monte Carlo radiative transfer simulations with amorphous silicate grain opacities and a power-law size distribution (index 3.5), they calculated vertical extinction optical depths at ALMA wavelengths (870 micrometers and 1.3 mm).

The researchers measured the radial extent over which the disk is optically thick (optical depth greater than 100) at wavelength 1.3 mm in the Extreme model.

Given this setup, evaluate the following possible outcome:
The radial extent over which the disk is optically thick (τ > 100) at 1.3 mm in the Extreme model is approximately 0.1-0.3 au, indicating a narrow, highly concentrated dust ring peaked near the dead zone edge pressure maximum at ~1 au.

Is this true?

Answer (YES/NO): NO